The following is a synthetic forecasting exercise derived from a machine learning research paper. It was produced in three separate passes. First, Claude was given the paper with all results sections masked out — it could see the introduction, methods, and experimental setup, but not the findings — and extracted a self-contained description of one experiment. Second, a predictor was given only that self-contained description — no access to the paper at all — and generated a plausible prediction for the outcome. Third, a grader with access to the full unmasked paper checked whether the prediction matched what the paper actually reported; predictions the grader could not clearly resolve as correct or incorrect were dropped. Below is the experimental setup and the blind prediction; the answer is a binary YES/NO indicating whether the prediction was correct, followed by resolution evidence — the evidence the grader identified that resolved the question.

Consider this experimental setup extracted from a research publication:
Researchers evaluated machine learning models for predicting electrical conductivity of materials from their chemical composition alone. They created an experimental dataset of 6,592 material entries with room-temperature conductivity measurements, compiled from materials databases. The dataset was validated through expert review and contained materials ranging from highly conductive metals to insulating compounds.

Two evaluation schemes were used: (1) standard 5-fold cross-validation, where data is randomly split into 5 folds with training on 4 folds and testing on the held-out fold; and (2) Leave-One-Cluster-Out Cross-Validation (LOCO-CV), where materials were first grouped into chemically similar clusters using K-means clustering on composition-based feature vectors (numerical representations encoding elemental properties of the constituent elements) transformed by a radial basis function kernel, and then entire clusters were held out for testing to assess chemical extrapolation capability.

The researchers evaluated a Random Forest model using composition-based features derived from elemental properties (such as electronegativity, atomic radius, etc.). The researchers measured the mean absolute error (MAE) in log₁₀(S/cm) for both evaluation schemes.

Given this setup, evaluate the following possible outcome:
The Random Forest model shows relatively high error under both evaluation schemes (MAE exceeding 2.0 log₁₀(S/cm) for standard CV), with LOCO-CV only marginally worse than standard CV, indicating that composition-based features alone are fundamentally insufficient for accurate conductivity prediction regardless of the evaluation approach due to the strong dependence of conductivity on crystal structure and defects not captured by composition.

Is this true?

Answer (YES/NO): NO